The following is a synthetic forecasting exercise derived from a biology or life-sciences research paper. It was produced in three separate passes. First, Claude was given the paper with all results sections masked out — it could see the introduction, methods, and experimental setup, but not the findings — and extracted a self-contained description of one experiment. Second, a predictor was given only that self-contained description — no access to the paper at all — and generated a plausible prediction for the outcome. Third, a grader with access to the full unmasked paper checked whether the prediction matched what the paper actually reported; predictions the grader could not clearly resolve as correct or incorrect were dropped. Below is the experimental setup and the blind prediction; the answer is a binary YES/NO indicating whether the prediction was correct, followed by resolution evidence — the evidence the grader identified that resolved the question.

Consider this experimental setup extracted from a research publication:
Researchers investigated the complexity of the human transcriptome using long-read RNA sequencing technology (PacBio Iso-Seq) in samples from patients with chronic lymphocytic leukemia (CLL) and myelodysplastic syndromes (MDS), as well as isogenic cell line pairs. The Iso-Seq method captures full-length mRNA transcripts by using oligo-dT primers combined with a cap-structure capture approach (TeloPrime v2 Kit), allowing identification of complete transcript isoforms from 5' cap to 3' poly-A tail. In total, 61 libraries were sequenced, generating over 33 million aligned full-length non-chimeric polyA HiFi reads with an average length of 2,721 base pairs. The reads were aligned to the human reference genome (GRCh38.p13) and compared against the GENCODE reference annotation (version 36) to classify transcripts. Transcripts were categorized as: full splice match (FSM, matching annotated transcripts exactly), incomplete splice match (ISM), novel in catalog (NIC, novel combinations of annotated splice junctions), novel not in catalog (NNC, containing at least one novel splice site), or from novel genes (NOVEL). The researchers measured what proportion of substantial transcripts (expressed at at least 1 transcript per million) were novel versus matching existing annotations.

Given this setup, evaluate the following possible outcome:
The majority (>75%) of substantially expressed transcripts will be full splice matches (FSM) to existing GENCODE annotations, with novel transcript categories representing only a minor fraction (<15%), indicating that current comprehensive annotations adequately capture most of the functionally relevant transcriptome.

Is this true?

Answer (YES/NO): NO